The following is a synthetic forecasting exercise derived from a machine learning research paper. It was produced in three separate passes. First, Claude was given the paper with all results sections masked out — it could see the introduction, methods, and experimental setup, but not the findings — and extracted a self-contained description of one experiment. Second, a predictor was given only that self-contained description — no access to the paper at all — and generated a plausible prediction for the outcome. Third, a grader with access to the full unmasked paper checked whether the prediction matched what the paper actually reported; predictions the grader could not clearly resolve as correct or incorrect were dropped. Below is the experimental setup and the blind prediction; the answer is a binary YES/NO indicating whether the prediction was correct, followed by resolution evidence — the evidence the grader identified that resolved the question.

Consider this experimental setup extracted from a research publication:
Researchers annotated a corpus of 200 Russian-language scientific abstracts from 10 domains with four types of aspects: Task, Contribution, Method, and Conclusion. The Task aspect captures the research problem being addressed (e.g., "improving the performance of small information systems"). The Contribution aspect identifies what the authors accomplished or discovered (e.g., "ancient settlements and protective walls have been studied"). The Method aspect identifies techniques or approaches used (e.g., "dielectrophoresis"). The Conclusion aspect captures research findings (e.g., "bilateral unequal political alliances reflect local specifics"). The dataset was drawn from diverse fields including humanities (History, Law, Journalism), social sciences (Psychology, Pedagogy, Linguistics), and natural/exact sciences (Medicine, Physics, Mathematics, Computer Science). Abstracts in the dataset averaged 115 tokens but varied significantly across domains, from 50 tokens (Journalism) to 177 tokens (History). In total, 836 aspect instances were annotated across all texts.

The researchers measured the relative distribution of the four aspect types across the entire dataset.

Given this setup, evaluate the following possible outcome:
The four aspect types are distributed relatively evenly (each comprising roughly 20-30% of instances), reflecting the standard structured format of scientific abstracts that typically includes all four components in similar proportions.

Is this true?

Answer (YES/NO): NO